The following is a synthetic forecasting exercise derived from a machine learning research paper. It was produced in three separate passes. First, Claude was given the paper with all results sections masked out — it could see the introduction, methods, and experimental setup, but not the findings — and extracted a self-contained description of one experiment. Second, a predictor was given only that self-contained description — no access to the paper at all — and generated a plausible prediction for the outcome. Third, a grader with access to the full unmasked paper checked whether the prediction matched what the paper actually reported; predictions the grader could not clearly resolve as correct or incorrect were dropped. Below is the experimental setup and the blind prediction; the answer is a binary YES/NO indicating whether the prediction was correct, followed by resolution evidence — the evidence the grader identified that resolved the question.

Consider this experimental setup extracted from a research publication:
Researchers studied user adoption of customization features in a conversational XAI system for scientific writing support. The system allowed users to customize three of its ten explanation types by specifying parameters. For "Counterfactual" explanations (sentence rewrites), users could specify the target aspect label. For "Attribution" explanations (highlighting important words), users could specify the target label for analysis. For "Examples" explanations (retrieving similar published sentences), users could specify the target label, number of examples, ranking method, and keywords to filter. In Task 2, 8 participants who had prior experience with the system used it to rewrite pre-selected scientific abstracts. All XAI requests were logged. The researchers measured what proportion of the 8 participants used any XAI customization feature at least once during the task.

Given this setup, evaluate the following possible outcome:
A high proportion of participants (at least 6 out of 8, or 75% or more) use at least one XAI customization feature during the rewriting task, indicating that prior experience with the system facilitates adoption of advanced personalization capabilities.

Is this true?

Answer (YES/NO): YES